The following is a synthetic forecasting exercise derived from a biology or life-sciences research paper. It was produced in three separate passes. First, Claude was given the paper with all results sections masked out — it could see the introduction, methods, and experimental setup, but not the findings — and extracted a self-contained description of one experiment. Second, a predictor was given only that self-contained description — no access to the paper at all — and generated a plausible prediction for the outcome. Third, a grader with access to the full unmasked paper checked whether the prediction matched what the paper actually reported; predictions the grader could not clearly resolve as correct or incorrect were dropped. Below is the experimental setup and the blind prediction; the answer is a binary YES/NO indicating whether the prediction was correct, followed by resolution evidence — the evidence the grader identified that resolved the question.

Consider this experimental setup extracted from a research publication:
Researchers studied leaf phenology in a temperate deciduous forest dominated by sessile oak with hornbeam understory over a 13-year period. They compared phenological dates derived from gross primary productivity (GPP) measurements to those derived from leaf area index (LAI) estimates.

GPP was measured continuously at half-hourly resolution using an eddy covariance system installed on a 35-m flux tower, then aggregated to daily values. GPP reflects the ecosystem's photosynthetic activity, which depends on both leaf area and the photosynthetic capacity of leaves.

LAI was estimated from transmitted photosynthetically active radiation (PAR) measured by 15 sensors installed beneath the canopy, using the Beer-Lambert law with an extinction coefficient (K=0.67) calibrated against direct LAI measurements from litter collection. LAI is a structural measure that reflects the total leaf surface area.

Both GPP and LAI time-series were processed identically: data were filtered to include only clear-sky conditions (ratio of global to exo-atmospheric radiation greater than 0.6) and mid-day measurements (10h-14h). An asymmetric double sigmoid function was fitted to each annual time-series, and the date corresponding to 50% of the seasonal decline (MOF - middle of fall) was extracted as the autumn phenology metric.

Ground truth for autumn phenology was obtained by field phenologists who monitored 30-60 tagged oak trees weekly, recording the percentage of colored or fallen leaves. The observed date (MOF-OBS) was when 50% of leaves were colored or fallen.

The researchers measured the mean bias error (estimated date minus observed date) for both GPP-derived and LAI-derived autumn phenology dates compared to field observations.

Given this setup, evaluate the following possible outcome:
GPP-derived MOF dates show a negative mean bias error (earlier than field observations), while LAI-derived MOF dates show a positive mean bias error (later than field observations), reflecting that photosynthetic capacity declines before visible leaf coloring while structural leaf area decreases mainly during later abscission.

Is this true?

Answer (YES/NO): NO